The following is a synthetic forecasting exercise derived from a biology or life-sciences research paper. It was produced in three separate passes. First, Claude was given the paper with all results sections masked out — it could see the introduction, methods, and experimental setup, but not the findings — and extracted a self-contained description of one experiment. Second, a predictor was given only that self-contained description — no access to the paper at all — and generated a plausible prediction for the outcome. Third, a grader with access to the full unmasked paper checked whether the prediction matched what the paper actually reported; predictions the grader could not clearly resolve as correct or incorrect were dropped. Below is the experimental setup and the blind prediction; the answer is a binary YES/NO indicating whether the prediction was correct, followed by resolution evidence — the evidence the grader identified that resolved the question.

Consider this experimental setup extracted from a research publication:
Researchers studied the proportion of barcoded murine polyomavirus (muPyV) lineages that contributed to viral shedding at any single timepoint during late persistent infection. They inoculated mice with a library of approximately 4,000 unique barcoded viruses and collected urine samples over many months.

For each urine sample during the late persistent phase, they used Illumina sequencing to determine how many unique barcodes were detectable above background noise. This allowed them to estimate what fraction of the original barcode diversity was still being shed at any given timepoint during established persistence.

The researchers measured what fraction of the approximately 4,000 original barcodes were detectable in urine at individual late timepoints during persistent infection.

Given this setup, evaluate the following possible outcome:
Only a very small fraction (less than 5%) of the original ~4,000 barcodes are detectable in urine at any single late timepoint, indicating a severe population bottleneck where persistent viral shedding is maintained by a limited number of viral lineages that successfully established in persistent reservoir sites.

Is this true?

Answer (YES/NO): YES